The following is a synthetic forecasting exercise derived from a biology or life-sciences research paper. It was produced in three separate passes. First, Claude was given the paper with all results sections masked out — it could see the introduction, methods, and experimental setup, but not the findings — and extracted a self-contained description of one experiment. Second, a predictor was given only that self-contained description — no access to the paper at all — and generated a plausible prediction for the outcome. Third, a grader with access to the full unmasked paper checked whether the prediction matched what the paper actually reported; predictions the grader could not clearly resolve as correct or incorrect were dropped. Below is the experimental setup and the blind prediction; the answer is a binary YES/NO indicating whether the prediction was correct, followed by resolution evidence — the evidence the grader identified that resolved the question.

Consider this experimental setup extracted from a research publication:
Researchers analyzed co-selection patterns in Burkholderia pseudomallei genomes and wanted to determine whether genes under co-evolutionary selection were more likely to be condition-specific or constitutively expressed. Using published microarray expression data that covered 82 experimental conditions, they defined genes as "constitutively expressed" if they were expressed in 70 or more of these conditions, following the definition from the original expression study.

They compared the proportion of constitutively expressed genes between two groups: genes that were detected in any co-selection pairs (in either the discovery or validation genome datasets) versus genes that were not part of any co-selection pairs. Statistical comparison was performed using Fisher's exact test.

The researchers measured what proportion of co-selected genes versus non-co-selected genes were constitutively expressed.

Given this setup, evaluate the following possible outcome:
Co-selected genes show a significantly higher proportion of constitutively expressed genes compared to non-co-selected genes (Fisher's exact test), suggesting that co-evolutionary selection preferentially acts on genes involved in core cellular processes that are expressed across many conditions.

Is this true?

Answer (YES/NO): NO